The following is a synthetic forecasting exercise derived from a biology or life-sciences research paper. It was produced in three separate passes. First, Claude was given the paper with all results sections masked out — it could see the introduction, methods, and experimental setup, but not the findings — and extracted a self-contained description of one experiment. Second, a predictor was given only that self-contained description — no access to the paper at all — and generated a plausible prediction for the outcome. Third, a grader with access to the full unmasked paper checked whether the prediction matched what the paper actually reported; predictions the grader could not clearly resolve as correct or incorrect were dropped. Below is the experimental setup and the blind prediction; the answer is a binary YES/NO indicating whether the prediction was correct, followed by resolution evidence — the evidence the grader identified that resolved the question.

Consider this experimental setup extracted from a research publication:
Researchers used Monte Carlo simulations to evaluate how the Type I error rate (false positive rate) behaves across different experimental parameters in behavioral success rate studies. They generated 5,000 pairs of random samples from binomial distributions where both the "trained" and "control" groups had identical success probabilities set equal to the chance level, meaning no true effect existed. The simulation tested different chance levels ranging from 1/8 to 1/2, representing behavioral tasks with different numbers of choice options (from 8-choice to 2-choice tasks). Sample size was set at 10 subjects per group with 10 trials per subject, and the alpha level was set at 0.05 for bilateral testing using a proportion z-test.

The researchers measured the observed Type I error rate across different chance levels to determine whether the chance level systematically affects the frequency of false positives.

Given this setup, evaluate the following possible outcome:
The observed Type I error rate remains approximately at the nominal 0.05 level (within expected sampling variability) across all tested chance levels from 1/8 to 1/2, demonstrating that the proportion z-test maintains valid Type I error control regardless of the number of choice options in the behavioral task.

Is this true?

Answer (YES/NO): YES